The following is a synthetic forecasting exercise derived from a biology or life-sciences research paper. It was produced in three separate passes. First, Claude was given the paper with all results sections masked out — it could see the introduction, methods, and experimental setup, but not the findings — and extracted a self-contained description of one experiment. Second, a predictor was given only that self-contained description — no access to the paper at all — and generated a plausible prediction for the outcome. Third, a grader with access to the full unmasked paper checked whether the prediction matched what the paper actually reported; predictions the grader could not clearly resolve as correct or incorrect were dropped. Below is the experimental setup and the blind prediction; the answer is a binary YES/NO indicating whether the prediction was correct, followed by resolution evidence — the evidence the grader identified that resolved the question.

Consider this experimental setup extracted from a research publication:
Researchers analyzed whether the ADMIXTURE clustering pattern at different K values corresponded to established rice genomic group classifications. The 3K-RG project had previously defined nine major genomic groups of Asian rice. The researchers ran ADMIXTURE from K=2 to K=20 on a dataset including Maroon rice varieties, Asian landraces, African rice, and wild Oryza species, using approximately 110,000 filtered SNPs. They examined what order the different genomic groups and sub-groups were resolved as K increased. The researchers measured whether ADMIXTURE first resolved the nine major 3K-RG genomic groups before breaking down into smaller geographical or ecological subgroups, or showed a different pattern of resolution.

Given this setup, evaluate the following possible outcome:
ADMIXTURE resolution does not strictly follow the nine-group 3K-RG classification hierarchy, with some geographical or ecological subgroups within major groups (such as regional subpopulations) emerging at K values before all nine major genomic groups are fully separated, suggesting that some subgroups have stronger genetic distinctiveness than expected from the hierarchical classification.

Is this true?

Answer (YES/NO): YES